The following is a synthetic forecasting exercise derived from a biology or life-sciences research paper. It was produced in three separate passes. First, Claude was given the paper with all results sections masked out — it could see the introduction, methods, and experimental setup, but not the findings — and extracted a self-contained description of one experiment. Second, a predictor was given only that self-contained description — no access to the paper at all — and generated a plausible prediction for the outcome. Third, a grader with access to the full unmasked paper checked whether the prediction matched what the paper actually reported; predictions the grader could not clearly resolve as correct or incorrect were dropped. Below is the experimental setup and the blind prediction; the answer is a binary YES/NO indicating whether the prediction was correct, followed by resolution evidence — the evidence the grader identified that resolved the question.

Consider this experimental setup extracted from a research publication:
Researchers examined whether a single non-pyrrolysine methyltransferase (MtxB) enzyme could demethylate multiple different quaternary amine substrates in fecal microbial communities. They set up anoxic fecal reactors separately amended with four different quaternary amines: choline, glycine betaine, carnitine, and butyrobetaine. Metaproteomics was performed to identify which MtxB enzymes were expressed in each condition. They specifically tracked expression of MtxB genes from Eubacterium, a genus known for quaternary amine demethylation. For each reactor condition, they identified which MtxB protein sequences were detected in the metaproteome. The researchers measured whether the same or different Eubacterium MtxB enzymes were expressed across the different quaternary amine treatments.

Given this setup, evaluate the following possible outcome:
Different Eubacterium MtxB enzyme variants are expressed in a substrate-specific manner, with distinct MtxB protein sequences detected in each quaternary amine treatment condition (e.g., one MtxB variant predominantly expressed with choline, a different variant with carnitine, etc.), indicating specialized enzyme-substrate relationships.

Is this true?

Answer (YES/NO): NO